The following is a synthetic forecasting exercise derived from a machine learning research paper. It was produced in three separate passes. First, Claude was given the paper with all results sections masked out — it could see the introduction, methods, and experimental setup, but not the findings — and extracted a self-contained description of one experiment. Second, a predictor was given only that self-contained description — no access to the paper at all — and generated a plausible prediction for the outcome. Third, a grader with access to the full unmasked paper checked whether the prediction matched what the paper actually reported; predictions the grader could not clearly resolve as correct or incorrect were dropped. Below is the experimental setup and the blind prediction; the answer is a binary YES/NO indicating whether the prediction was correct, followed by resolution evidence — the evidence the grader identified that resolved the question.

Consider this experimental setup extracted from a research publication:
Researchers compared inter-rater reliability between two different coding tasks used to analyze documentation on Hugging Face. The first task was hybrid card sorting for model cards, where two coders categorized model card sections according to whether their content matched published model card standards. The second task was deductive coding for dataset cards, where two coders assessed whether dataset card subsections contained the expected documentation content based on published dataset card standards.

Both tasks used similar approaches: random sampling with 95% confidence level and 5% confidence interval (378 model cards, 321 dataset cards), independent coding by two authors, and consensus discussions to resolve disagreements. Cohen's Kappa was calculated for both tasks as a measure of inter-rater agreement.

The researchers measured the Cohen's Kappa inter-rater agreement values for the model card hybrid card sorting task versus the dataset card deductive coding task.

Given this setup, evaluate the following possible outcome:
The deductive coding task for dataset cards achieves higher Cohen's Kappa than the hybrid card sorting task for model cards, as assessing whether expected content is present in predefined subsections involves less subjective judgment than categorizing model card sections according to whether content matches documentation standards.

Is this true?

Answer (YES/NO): YES